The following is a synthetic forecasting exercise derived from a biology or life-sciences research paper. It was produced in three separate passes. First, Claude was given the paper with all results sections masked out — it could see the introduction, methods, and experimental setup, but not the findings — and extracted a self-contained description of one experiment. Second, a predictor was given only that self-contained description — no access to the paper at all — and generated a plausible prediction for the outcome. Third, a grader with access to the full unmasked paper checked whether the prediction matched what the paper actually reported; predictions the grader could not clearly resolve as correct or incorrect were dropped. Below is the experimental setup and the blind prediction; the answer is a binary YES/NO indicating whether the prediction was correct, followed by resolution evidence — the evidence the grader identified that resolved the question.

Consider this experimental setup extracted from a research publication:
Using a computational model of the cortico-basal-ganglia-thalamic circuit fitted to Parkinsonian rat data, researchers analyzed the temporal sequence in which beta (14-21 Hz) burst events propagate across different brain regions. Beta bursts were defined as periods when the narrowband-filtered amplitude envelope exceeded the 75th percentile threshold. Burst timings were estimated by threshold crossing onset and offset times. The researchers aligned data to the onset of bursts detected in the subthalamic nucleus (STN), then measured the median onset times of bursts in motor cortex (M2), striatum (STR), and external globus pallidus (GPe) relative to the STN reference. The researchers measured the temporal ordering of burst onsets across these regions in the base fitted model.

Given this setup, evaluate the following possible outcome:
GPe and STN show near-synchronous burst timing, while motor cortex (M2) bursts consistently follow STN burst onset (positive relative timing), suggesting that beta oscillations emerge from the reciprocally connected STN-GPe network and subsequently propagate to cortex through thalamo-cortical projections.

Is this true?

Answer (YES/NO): NO